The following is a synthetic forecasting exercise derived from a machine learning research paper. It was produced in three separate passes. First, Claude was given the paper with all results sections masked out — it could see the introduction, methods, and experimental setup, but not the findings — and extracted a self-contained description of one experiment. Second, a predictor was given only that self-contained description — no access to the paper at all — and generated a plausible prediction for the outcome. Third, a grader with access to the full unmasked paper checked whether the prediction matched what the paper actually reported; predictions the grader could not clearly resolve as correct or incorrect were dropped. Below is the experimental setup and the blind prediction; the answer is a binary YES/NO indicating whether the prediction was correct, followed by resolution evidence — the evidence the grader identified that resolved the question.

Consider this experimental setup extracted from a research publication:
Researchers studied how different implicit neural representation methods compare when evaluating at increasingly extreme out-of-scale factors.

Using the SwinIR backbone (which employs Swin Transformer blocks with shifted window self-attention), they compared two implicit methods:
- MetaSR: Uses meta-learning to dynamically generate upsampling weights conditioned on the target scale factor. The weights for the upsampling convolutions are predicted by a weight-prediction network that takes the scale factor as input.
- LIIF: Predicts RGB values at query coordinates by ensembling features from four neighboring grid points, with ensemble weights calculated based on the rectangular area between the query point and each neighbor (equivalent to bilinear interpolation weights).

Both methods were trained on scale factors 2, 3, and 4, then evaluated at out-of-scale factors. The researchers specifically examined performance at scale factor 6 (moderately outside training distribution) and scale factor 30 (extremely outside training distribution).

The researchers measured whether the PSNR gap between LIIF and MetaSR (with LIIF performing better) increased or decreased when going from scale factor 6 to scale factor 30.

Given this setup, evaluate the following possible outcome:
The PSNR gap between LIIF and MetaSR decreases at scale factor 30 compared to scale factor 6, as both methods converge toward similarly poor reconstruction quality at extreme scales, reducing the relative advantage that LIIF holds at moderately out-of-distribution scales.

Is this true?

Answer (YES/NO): YES